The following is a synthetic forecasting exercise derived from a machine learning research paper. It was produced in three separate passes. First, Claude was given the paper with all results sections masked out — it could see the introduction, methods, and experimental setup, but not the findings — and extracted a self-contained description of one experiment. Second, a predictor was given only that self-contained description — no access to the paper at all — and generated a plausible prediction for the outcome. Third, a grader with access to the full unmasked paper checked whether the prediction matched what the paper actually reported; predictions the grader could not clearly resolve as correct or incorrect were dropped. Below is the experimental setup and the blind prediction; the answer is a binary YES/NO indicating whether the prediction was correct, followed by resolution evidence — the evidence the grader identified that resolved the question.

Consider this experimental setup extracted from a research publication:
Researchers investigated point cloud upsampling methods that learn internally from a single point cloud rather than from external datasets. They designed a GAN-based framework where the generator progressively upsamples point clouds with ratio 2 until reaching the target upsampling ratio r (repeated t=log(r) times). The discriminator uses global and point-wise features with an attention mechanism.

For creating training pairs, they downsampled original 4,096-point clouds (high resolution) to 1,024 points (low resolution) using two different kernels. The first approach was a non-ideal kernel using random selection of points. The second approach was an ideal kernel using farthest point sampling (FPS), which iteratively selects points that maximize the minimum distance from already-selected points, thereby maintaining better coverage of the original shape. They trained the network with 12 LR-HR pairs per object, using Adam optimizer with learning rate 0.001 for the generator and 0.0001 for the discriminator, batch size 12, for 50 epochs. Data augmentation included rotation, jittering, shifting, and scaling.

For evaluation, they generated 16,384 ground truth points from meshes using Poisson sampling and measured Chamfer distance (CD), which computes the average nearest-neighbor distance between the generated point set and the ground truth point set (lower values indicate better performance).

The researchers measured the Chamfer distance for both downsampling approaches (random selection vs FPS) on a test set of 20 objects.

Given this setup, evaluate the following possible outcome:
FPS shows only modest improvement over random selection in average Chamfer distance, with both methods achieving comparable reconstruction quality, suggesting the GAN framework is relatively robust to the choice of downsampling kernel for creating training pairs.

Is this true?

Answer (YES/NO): NO